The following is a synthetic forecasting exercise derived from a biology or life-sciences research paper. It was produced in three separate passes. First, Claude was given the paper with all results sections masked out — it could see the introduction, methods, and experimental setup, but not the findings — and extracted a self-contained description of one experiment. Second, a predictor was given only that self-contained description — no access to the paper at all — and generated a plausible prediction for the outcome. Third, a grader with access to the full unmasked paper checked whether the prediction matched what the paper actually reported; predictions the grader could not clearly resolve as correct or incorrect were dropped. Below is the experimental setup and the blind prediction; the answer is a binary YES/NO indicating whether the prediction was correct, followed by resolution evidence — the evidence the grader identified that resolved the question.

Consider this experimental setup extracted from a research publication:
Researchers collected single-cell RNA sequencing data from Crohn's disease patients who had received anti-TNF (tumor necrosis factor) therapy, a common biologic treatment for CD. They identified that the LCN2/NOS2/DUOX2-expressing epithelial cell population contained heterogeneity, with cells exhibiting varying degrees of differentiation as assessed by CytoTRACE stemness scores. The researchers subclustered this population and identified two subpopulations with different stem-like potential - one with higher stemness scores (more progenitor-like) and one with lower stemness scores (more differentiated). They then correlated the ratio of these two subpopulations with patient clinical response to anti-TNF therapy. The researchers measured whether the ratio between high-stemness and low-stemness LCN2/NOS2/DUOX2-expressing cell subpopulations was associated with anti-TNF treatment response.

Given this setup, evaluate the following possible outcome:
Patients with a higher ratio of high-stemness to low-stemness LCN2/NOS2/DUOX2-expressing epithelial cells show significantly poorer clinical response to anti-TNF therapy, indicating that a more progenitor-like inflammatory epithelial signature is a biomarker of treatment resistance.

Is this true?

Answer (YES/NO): YES